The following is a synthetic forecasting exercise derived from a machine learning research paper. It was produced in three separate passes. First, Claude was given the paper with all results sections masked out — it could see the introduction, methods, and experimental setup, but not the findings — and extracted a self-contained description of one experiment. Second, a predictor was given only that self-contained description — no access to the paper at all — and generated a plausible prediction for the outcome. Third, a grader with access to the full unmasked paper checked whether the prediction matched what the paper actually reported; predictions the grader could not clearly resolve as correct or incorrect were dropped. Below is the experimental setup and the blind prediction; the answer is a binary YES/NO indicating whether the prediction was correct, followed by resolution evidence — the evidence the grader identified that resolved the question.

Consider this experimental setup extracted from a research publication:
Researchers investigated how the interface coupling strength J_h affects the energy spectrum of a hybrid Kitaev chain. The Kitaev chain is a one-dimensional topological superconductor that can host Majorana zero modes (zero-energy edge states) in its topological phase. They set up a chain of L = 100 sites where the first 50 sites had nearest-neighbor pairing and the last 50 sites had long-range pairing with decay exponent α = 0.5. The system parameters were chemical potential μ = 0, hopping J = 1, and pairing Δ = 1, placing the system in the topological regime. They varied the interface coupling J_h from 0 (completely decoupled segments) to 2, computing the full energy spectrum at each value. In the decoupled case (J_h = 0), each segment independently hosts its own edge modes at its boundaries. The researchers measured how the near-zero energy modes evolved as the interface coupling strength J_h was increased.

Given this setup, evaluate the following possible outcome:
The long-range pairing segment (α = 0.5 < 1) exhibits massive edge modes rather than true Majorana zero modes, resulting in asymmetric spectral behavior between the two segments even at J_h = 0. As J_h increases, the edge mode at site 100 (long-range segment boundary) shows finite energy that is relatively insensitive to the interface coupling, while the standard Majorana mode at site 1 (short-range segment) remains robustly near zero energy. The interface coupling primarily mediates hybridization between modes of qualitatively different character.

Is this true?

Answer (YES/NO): NO